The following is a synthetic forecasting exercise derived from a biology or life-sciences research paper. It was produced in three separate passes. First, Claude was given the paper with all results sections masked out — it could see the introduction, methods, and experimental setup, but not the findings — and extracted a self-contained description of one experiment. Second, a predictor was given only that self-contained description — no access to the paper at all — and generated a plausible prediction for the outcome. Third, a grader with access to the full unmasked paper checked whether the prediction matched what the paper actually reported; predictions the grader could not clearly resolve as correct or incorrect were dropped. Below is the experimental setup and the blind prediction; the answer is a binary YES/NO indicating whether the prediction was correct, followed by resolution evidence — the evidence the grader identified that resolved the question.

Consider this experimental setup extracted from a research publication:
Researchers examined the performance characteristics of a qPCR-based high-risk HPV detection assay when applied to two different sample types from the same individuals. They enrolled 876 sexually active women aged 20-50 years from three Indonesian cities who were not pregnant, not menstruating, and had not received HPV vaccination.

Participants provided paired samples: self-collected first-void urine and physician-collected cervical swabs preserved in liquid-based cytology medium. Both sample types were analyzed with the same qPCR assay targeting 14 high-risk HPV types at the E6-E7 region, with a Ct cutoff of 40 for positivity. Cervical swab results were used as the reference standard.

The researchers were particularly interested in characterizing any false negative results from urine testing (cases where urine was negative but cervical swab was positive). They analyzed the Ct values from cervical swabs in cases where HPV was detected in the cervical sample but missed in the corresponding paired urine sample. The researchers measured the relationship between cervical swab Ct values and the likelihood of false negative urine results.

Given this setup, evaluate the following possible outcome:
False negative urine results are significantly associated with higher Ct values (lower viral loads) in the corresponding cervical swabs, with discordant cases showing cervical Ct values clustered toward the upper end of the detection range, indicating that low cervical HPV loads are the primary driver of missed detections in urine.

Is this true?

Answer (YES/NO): YES